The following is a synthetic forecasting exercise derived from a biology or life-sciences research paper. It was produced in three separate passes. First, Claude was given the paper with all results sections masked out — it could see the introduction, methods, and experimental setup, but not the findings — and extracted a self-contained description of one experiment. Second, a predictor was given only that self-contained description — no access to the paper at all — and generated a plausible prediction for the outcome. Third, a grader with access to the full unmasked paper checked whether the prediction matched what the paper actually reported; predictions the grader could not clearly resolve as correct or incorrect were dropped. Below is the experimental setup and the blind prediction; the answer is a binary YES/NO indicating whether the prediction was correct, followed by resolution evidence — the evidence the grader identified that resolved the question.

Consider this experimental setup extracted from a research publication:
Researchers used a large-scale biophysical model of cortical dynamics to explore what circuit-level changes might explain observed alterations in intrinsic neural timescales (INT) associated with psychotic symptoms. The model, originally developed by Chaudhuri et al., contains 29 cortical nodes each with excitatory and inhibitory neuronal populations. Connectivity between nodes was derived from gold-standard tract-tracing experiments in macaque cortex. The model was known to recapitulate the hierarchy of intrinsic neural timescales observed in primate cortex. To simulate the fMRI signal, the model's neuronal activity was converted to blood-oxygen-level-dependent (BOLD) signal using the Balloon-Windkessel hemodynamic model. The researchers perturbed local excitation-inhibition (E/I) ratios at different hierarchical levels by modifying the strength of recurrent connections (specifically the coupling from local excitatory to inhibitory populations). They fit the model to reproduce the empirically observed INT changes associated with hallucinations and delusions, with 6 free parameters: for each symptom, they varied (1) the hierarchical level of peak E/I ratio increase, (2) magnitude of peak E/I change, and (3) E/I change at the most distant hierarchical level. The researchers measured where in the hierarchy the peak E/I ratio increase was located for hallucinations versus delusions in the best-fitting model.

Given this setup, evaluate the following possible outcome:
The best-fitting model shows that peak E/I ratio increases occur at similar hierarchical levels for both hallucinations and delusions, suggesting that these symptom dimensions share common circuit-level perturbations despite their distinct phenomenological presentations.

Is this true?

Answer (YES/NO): NO